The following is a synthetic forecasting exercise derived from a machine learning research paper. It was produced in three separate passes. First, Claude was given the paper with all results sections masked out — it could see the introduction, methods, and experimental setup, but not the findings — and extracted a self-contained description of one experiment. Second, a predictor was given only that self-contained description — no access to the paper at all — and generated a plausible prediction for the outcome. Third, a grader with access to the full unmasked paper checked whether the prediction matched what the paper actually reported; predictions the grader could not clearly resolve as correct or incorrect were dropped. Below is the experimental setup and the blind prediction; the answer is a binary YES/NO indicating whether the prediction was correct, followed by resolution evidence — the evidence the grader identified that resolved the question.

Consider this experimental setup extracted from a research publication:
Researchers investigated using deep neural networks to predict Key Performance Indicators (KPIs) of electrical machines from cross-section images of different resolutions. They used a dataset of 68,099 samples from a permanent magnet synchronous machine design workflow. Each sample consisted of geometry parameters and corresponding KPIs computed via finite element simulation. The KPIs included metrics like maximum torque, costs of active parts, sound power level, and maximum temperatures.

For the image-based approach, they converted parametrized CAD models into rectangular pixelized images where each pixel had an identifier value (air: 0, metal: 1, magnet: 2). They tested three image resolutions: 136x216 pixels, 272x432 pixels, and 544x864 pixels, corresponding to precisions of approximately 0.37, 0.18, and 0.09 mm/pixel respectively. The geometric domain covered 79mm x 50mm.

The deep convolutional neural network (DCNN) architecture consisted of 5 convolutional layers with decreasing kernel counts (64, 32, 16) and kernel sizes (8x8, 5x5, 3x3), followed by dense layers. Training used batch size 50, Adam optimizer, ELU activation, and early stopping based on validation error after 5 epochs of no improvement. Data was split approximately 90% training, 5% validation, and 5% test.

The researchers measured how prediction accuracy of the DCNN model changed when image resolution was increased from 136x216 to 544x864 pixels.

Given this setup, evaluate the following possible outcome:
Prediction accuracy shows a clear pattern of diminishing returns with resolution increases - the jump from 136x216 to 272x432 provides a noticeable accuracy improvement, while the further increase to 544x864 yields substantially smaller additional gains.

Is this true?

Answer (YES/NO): NO